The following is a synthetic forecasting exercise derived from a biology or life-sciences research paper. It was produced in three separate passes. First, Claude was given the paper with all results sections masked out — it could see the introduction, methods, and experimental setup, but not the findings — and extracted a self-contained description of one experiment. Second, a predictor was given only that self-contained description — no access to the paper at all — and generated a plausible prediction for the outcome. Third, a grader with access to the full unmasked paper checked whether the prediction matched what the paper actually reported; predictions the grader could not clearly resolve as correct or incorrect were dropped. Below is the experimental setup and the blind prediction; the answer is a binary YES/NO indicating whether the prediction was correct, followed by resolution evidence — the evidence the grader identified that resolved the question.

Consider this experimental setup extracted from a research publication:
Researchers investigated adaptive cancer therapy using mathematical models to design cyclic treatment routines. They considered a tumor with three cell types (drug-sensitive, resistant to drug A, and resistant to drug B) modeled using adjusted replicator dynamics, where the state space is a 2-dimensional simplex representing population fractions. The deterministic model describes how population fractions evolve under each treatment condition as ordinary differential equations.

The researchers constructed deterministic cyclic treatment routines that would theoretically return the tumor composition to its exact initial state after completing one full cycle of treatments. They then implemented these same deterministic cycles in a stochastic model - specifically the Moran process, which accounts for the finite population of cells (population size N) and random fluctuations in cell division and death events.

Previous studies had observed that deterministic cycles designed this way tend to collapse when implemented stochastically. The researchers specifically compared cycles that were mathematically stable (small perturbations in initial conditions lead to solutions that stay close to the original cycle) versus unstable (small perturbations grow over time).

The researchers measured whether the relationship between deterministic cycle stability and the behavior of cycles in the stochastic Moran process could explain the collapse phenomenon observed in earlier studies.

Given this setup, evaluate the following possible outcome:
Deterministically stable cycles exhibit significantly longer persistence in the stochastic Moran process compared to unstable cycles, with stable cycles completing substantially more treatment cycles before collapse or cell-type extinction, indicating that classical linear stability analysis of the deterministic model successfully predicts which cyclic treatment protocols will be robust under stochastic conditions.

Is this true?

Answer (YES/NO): YES